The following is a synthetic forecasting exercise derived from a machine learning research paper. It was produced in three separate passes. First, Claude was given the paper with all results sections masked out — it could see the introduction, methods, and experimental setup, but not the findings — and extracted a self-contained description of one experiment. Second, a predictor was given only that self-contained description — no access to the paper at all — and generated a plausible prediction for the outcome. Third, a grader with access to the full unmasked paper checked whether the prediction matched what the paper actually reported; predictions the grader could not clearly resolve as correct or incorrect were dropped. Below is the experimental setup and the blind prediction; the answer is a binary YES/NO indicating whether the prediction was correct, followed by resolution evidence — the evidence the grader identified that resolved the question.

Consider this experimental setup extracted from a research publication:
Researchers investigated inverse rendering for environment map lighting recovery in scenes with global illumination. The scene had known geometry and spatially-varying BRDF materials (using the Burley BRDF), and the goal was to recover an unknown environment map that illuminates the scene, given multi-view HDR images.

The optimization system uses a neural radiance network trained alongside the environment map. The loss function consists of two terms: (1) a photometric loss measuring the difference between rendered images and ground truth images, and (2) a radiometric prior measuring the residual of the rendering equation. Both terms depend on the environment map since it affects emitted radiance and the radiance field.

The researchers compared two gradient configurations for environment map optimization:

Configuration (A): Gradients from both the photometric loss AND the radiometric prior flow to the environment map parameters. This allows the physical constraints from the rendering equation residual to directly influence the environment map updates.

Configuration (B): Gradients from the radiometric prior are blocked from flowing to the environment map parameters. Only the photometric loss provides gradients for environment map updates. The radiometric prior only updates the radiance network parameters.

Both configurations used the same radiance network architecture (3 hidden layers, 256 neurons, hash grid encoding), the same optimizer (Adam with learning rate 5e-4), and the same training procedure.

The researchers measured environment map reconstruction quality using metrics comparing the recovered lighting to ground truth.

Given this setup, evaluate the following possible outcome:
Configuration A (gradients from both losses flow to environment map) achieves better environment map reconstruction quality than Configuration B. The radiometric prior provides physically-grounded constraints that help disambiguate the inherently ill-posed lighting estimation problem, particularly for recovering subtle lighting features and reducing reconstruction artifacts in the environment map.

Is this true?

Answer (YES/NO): NO